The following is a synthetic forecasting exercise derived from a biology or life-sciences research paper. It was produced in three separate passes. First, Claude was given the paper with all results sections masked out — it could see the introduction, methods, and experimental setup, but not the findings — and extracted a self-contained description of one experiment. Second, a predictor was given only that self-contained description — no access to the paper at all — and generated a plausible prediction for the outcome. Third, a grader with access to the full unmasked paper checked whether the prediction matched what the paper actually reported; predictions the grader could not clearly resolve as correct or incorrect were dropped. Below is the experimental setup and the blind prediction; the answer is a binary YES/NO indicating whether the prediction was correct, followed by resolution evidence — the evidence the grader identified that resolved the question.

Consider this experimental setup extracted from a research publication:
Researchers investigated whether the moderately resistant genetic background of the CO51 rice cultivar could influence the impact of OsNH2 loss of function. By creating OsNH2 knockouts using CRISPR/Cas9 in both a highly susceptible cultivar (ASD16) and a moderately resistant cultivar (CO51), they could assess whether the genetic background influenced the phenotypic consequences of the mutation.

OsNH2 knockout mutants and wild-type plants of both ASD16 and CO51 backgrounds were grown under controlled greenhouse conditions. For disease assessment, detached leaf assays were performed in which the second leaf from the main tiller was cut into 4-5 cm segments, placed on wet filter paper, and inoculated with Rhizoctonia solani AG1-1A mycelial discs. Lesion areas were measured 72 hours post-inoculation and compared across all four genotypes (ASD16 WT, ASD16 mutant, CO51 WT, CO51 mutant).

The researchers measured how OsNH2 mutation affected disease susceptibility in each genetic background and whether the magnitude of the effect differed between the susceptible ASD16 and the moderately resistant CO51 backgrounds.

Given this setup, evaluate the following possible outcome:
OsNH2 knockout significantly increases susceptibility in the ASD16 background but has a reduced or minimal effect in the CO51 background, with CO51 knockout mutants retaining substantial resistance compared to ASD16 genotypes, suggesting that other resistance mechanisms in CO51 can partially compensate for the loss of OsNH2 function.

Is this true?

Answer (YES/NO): NO